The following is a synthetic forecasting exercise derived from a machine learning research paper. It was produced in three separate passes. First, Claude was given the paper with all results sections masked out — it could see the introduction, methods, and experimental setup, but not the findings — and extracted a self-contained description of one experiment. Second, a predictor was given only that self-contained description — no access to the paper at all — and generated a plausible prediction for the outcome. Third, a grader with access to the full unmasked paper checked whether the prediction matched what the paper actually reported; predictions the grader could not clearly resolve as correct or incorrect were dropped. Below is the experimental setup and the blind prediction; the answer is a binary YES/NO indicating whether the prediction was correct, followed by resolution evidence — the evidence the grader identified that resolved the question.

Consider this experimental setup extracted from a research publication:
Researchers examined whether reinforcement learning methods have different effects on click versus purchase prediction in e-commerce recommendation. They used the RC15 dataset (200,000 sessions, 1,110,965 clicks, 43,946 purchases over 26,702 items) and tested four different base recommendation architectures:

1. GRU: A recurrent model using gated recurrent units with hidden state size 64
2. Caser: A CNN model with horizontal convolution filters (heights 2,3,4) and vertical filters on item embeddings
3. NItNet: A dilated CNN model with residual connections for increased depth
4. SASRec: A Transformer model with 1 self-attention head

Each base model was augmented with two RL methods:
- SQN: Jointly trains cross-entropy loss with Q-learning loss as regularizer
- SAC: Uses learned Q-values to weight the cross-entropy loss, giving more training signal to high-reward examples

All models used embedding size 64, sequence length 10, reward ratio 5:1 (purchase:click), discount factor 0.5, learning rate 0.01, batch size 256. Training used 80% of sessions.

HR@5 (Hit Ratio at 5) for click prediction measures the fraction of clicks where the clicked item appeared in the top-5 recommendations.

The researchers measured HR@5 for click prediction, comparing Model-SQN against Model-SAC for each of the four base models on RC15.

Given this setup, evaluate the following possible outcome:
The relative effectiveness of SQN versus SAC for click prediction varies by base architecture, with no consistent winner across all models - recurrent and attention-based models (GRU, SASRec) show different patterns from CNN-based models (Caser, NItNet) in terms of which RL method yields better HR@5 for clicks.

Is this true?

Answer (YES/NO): NO